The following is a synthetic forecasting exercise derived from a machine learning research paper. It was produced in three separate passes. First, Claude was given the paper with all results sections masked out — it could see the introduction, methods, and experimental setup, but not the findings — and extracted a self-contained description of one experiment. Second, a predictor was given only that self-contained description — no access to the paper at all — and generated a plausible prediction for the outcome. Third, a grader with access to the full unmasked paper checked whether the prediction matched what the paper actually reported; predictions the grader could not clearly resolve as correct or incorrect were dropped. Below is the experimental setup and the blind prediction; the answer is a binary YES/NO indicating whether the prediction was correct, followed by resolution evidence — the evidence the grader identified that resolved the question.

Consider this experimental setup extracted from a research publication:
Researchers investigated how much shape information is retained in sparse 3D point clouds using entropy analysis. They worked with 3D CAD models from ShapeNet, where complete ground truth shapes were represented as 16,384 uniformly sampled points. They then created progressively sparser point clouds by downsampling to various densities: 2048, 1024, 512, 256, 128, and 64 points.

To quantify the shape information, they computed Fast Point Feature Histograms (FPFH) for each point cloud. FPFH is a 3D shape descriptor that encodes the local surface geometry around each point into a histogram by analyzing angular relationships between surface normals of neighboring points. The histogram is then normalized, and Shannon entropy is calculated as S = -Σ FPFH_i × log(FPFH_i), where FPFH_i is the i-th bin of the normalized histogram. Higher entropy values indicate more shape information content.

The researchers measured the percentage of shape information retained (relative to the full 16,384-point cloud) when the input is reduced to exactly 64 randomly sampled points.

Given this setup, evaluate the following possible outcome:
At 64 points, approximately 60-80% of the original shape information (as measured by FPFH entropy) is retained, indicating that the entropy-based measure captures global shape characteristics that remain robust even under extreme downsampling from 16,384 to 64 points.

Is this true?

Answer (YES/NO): NO